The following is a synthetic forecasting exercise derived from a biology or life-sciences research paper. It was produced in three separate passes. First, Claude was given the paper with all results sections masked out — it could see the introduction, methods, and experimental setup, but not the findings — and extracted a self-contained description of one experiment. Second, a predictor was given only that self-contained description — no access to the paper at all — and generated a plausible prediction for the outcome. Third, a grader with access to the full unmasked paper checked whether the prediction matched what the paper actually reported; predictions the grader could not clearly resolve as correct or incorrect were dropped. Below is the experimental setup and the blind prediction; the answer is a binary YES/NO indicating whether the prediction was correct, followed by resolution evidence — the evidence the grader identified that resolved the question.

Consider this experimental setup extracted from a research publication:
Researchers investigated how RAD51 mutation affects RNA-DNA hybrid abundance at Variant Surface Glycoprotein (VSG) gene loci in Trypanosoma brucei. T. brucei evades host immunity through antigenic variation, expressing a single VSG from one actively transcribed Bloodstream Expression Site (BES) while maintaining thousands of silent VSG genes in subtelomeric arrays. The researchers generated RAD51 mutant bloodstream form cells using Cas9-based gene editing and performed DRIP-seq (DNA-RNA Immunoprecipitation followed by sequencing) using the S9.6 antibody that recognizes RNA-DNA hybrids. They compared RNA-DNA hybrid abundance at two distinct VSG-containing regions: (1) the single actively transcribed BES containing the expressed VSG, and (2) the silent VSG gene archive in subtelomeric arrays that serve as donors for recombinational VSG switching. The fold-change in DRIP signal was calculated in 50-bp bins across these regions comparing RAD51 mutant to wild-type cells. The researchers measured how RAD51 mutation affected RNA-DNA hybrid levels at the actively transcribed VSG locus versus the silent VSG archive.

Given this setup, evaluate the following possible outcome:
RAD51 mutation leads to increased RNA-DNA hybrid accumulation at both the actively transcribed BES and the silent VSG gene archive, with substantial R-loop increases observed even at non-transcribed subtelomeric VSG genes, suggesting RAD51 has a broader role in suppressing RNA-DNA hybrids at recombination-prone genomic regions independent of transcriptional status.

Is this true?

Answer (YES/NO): NO